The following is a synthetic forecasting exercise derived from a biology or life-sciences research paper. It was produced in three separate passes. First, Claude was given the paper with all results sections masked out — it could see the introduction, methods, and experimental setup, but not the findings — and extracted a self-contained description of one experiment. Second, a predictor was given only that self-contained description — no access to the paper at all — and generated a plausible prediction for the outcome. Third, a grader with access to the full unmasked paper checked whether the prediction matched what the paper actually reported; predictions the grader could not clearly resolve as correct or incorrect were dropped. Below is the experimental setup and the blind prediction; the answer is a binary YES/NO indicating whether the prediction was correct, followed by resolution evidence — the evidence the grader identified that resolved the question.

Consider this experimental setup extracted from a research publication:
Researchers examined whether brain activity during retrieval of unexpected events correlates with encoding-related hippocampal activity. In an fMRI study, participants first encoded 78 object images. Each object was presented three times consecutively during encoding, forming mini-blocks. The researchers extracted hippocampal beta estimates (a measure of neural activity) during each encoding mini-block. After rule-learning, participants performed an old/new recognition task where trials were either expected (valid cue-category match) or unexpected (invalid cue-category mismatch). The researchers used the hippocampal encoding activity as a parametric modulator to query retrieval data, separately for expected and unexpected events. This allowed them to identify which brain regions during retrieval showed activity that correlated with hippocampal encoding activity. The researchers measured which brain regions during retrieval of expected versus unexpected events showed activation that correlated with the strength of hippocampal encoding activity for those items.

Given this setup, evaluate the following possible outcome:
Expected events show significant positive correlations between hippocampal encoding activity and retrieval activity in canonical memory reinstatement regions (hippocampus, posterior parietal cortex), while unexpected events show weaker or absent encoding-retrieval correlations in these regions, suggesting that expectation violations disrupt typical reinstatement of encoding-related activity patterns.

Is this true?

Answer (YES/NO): NO